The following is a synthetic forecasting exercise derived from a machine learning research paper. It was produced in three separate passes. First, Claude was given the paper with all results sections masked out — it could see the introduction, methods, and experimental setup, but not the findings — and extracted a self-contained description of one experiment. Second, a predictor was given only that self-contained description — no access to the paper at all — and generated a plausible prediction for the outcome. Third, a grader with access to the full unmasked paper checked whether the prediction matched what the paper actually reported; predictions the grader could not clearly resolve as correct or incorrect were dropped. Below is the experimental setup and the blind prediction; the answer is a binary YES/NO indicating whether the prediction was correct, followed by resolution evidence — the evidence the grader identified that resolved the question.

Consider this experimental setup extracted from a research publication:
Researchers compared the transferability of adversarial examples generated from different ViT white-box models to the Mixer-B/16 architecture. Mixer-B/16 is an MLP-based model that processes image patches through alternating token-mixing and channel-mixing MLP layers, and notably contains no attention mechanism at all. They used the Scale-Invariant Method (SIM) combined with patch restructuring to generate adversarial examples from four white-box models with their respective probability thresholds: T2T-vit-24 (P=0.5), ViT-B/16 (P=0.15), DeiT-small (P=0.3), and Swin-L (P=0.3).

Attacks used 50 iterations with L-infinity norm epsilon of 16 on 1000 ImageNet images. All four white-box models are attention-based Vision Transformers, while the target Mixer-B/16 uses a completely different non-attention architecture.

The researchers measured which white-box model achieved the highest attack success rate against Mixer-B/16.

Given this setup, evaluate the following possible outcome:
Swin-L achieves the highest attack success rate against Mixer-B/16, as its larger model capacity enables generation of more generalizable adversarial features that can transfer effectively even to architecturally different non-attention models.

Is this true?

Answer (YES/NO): NO